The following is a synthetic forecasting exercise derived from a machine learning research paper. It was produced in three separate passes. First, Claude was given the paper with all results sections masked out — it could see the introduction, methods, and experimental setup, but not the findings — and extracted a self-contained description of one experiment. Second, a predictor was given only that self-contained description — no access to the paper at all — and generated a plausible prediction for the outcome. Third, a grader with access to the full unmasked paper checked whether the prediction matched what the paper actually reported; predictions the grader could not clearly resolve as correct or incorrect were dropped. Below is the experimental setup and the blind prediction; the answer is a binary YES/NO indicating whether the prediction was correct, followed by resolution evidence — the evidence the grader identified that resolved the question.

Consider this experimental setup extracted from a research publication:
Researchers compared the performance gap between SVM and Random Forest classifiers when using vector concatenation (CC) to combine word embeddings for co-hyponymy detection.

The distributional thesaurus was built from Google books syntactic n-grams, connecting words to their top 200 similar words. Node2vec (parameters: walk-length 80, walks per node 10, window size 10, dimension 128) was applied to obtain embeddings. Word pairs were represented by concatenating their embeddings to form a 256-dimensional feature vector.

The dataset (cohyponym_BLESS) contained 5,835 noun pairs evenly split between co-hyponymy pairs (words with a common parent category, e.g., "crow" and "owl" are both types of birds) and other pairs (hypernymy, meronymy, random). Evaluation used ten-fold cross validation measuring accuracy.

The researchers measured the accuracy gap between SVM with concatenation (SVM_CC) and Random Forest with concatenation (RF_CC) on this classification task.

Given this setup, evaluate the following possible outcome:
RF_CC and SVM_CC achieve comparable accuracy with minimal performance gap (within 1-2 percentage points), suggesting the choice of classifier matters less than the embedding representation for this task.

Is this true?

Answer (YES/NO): NO